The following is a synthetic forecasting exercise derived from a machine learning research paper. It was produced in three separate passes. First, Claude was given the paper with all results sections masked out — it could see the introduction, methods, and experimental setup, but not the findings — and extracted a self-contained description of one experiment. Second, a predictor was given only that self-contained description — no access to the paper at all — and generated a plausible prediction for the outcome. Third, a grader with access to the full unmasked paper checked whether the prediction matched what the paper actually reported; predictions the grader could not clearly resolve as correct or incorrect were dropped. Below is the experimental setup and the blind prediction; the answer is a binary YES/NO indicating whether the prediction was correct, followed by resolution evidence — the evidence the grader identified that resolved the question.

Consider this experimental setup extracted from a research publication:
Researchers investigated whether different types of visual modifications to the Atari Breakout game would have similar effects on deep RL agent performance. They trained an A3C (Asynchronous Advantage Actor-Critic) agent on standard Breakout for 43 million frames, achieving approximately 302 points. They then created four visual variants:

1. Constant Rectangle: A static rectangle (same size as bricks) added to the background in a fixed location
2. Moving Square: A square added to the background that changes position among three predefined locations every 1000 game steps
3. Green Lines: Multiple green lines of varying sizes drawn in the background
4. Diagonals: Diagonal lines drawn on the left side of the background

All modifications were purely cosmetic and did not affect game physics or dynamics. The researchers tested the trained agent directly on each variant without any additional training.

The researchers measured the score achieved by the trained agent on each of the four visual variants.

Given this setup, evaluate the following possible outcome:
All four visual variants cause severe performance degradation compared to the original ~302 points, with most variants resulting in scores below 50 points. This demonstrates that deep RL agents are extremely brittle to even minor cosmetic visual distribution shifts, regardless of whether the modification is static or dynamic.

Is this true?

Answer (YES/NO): YES